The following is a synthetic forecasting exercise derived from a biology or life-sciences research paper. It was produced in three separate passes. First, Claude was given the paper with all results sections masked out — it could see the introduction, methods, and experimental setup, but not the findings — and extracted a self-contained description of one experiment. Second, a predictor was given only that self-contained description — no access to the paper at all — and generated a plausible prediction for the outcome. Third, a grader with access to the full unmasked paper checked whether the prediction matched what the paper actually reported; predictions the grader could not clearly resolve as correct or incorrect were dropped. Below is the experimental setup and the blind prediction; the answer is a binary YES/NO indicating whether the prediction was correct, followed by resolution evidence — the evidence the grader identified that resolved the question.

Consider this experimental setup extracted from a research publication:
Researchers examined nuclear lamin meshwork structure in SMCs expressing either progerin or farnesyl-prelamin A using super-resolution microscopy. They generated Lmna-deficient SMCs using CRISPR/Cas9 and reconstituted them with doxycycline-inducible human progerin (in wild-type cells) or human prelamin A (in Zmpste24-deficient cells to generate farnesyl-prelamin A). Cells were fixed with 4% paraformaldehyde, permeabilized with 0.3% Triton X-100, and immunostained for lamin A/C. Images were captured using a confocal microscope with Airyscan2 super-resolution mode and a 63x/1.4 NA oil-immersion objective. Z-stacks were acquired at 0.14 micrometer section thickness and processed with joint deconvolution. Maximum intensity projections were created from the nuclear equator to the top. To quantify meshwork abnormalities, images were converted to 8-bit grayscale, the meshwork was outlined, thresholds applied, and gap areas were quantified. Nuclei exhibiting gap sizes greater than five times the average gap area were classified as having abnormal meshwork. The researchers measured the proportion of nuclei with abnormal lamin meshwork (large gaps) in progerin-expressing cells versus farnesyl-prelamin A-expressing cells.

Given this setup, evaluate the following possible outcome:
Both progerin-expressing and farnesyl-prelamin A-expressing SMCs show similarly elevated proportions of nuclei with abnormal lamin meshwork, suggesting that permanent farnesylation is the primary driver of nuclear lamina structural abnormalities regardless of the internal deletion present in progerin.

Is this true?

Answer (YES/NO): YES